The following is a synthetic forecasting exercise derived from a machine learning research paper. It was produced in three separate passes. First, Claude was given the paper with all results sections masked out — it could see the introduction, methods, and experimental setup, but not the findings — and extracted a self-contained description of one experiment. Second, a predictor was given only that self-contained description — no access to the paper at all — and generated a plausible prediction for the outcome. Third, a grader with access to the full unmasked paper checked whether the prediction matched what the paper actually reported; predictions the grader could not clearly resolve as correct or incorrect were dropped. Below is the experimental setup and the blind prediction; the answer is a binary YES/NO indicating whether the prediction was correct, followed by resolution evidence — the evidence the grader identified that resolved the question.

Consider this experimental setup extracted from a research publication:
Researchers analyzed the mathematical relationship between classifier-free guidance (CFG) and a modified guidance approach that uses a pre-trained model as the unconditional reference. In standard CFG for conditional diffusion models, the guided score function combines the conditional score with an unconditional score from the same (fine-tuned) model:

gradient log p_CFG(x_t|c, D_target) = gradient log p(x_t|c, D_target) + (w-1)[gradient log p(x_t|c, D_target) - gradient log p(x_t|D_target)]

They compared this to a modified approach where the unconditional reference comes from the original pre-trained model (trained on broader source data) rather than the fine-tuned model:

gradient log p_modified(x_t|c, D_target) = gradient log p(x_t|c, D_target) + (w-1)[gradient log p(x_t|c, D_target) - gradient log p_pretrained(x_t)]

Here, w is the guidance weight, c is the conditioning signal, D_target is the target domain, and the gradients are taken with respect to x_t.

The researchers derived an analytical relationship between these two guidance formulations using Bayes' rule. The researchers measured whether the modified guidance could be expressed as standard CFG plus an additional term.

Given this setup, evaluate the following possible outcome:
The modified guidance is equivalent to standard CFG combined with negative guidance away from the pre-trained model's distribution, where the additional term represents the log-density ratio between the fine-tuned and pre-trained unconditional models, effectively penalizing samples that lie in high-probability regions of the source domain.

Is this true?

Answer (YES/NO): NO